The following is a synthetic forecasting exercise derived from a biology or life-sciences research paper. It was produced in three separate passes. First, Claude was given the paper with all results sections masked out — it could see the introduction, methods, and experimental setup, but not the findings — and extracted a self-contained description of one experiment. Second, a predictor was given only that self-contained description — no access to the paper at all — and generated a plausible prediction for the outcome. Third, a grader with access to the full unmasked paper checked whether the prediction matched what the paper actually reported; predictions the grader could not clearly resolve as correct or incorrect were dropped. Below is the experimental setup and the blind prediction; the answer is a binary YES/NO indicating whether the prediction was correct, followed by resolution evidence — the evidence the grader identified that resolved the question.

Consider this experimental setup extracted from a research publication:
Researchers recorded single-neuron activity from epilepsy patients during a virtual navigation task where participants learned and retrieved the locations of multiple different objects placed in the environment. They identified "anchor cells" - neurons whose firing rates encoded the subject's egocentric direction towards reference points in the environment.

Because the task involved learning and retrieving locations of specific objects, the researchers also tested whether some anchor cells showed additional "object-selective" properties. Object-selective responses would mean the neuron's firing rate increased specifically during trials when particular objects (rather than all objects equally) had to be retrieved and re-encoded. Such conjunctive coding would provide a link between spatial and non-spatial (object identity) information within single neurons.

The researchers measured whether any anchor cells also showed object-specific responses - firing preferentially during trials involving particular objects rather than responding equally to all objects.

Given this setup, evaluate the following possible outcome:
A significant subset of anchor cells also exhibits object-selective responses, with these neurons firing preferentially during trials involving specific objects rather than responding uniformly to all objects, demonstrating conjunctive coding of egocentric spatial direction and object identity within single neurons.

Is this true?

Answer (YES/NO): YES